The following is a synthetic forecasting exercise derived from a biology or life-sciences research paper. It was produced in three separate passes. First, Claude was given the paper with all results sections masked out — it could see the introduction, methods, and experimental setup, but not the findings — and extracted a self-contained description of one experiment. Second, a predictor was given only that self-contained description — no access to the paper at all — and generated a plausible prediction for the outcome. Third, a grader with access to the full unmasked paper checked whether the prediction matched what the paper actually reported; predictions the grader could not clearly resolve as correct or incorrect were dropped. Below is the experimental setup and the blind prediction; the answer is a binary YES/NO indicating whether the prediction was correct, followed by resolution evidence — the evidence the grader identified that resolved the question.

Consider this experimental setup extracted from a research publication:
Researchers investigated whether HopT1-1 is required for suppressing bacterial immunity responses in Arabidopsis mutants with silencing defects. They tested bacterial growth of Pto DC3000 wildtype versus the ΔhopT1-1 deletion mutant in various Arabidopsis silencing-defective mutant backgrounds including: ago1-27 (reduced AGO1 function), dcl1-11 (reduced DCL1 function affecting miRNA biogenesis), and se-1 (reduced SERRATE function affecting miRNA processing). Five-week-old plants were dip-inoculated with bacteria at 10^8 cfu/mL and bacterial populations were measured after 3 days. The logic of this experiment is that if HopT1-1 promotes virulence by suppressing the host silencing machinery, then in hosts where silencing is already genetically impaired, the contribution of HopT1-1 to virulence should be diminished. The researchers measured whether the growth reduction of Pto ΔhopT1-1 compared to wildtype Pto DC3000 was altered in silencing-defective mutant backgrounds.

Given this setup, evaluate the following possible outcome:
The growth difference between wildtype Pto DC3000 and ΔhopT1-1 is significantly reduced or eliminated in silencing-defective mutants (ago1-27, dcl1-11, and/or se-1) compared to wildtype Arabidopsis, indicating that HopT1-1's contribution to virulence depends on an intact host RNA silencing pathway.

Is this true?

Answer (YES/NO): YES